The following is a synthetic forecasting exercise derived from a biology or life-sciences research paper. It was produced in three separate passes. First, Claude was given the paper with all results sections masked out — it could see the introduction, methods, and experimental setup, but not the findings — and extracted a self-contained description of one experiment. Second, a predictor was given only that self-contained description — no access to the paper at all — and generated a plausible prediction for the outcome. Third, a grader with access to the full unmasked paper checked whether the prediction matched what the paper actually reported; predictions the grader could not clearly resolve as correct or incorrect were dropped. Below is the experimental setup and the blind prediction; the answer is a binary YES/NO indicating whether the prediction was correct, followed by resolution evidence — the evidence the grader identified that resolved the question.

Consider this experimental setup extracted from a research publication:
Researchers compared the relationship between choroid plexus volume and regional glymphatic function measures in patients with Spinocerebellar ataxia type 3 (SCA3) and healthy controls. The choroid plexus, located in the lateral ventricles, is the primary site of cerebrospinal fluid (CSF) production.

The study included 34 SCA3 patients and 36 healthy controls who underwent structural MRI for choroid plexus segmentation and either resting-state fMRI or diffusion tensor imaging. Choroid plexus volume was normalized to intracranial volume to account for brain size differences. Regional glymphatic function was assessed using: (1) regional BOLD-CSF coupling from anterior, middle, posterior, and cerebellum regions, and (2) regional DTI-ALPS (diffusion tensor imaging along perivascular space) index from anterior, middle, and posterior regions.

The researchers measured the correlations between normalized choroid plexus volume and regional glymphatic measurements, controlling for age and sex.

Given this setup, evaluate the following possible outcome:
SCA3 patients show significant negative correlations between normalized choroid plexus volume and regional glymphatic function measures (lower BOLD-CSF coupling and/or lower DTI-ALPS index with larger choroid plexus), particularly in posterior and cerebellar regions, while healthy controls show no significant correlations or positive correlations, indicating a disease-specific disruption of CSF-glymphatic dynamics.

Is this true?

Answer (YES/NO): NO